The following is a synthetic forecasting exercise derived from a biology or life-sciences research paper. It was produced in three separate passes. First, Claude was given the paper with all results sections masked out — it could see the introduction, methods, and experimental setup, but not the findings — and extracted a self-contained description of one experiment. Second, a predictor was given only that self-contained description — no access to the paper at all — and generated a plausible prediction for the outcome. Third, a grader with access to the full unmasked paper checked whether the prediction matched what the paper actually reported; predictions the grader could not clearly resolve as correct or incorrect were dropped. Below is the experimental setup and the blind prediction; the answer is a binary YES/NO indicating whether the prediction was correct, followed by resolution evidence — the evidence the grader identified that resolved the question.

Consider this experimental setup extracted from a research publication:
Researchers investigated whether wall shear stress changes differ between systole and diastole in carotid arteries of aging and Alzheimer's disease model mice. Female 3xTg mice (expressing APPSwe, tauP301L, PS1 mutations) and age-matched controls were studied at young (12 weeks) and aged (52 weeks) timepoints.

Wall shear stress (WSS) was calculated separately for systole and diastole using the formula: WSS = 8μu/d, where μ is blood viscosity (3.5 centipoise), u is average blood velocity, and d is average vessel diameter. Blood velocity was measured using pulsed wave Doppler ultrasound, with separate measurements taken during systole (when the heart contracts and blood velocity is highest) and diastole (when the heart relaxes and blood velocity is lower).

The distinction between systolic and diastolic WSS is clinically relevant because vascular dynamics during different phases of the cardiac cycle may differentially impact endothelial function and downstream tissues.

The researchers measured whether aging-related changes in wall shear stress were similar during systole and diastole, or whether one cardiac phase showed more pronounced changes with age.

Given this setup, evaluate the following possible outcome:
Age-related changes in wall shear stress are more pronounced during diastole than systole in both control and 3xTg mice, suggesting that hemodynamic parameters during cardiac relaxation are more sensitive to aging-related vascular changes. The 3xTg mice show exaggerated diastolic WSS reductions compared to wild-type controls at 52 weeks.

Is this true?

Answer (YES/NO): YES